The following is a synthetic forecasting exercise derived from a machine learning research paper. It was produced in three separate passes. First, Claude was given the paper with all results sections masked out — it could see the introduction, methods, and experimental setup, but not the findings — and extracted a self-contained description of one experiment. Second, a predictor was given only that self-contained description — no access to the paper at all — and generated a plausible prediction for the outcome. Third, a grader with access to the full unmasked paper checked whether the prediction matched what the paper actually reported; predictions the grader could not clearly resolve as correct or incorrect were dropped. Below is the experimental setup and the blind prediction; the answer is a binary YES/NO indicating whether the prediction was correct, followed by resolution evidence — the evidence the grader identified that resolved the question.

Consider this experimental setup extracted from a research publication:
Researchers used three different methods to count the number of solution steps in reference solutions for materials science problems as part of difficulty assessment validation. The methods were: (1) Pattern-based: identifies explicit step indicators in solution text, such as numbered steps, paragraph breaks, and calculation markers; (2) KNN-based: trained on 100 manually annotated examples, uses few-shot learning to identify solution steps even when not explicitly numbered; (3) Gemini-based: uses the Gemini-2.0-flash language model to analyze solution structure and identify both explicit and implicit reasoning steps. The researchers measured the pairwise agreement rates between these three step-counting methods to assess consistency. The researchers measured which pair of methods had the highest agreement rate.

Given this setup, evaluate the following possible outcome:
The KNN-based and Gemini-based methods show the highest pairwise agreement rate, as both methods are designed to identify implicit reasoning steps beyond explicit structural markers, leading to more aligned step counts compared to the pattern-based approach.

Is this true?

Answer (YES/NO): NO